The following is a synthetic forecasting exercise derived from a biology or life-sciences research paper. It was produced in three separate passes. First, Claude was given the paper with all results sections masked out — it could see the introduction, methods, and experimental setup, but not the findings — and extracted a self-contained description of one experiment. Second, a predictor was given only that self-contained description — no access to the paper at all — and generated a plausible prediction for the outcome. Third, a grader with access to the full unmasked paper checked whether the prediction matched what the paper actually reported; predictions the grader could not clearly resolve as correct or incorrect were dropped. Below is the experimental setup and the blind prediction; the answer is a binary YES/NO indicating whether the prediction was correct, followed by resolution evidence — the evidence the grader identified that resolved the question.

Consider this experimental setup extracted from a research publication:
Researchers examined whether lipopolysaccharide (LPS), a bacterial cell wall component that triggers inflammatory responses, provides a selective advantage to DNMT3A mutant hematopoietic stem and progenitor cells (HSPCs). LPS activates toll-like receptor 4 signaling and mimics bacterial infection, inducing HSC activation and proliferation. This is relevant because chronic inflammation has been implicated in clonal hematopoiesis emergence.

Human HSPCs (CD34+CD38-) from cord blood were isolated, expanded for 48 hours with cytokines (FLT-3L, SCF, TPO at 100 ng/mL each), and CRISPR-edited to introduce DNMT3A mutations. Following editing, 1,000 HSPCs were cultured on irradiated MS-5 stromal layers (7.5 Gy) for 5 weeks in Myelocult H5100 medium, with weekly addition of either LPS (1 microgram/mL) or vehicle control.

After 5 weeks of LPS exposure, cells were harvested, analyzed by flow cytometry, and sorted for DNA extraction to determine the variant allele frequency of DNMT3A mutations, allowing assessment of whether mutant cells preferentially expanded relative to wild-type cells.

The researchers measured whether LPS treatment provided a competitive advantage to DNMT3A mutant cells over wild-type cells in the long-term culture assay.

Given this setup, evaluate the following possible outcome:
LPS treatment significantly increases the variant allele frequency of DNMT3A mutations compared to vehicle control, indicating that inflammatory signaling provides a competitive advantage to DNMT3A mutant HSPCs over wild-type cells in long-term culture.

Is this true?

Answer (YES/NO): NO